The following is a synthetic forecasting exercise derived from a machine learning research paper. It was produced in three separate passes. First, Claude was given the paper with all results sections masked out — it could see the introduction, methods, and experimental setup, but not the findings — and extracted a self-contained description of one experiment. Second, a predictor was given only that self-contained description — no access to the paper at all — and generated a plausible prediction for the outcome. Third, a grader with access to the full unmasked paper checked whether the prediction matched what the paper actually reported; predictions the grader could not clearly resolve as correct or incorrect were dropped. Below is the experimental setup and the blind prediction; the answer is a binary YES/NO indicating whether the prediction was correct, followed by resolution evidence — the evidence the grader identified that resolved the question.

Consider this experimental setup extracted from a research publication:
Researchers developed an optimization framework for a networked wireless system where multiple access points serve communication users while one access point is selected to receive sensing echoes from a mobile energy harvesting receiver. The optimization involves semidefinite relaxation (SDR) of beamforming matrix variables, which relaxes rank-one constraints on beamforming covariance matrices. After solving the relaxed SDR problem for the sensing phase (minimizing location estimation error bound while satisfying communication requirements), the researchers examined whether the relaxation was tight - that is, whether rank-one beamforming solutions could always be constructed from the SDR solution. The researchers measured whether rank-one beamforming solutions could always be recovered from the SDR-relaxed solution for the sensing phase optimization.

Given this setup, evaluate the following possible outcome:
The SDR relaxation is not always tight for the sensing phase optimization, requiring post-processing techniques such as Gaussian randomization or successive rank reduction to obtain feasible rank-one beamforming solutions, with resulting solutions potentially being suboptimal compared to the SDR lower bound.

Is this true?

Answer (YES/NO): NO